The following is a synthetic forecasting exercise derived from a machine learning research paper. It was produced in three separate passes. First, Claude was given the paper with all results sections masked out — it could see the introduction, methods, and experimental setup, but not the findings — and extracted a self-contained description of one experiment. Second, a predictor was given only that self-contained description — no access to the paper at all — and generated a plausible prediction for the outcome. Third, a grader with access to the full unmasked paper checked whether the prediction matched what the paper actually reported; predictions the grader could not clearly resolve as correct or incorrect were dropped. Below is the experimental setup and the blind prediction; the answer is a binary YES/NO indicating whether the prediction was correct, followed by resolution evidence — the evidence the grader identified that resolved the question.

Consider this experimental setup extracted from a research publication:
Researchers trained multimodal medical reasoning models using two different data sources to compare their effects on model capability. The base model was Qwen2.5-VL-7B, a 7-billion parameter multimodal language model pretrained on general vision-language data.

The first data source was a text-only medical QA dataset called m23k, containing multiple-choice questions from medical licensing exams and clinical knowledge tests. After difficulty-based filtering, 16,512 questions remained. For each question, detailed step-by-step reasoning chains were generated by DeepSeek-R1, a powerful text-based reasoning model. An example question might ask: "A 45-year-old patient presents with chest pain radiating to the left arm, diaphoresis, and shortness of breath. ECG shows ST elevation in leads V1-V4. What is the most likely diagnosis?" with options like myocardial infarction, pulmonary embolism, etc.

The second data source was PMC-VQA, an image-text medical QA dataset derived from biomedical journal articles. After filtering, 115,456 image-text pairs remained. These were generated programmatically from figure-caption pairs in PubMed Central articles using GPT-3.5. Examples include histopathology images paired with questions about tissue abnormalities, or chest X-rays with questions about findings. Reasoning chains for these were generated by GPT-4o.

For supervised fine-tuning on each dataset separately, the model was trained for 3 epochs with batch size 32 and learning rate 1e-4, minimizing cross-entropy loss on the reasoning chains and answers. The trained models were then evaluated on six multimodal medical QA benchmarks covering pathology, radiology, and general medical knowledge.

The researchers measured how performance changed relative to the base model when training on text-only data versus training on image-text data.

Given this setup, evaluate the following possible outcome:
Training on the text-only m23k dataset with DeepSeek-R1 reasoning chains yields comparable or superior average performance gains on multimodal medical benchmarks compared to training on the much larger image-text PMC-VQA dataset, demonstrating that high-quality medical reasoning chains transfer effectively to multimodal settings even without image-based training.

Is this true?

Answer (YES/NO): NO